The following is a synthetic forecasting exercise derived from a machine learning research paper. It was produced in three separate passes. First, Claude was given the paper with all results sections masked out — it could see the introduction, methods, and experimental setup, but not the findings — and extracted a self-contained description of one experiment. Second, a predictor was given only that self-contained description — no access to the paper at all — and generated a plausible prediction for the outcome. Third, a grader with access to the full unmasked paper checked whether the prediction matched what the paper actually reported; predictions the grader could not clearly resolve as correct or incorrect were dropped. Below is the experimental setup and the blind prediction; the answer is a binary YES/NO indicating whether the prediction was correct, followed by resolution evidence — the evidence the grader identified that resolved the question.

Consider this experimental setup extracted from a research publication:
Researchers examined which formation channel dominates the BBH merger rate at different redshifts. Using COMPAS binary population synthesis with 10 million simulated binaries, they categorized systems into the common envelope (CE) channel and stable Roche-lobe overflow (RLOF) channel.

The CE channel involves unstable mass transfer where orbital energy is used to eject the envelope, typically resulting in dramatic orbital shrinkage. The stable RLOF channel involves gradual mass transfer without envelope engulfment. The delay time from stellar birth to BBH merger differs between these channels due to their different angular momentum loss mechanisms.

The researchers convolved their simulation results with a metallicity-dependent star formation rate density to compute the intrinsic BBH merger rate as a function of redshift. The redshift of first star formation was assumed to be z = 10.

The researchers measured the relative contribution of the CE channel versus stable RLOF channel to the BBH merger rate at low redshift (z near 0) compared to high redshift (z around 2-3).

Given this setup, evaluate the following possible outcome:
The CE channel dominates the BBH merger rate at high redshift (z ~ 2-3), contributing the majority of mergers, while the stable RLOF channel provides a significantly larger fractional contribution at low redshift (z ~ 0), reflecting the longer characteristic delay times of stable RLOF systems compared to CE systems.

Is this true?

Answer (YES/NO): YES